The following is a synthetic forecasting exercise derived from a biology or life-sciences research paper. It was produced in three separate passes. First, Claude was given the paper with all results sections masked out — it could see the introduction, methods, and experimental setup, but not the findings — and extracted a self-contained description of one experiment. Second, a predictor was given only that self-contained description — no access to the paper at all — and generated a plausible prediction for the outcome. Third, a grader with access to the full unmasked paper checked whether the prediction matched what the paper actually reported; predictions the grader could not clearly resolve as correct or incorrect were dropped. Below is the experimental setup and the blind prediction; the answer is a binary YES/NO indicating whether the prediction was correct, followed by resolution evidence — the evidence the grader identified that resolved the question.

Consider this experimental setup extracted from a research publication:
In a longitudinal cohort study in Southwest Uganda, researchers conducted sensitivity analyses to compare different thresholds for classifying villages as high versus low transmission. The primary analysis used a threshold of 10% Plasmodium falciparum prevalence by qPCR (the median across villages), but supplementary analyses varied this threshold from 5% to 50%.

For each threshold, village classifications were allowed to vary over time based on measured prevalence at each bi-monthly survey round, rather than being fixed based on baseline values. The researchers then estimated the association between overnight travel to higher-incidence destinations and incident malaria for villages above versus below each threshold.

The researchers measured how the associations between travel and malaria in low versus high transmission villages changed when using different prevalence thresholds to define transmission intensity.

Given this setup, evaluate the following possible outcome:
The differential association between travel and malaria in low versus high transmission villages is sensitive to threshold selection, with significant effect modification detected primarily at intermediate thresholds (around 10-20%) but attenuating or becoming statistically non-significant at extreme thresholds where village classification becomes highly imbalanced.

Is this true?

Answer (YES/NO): NO